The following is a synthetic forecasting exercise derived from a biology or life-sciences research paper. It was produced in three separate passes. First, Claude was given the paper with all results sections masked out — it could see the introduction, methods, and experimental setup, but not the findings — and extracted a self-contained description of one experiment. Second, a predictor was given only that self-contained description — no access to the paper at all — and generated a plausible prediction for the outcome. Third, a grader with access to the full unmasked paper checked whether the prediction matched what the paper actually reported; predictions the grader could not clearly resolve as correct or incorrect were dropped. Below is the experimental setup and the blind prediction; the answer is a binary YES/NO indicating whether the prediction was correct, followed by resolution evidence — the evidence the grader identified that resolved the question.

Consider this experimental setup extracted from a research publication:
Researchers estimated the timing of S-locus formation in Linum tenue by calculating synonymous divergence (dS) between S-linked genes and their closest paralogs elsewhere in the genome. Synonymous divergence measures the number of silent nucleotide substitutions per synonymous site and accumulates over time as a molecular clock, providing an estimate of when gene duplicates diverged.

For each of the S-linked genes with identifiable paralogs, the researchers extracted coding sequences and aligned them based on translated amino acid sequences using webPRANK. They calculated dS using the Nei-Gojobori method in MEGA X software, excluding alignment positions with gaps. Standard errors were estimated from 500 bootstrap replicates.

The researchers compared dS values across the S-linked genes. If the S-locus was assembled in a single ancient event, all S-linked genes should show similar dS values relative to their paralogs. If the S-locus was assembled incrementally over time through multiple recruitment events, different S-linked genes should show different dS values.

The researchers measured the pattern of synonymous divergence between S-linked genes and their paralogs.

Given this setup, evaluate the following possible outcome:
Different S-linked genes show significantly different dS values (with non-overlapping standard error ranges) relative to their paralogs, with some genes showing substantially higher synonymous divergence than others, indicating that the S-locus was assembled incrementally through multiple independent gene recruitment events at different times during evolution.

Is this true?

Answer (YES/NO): YES